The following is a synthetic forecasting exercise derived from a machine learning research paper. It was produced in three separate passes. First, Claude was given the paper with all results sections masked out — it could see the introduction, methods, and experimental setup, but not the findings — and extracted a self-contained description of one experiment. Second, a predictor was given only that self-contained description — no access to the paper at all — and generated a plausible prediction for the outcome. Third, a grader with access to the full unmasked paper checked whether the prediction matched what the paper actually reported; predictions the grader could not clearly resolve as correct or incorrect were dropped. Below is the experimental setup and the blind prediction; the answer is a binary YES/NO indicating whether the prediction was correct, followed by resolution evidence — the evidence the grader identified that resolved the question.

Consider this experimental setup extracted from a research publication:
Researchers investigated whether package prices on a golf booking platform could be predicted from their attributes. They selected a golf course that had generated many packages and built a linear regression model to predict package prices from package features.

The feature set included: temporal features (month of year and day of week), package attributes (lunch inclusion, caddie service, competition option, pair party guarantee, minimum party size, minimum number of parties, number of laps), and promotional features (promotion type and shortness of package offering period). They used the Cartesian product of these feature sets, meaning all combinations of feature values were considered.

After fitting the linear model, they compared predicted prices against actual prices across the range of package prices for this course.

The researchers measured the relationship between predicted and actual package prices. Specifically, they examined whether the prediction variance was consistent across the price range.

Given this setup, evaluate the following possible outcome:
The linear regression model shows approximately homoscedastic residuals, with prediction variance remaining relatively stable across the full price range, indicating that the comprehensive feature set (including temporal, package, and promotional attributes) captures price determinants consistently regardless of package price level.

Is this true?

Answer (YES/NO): NO